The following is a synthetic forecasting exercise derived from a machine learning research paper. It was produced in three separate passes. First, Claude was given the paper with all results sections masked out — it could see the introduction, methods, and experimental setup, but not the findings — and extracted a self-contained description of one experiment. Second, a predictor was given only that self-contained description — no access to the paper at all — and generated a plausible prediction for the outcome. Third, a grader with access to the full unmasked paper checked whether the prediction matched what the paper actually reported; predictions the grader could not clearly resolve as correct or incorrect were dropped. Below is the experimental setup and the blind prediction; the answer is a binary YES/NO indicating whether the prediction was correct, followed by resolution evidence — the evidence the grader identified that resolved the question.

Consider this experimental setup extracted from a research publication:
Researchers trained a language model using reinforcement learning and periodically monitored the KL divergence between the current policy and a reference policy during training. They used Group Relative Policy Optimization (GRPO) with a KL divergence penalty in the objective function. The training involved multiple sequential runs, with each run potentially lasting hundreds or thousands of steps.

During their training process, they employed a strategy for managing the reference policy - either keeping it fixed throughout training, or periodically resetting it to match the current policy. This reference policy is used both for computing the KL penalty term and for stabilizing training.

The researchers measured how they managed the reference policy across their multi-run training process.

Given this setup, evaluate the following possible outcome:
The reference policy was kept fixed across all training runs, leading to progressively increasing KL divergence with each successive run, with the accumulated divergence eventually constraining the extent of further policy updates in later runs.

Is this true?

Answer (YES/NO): NO